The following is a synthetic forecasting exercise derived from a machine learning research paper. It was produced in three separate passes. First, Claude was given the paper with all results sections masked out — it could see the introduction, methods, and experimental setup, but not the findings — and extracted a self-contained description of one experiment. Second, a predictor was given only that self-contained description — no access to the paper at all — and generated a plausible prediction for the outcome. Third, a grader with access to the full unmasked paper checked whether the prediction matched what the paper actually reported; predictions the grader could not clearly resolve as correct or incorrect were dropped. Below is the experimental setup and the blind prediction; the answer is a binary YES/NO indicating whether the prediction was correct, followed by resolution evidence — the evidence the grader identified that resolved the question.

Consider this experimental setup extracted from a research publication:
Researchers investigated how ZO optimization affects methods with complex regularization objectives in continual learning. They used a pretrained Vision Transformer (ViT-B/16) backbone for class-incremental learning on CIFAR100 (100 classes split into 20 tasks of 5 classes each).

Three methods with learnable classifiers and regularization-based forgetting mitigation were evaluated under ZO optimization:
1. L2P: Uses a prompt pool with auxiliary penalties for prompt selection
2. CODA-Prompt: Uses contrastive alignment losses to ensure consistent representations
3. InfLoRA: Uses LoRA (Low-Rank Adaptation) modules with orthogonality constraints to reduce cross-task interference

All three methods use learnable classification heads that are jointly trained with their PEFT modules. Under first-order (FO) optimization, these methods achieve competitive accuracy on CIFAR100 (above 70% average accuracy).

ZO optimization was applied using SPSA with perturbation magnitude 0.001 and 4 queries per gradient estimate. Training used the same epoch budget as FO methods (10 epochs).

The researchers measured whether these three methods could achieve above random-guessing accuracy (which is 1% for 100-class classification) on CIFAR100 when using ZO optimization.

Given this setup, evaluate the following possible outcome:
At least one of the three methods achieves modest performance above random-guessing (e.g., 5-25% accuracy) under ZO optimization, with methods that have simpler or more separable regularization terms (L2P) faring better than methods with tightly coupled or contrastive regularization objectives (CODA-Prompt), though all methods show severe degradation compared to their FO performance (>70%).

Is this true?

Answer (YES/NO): YES